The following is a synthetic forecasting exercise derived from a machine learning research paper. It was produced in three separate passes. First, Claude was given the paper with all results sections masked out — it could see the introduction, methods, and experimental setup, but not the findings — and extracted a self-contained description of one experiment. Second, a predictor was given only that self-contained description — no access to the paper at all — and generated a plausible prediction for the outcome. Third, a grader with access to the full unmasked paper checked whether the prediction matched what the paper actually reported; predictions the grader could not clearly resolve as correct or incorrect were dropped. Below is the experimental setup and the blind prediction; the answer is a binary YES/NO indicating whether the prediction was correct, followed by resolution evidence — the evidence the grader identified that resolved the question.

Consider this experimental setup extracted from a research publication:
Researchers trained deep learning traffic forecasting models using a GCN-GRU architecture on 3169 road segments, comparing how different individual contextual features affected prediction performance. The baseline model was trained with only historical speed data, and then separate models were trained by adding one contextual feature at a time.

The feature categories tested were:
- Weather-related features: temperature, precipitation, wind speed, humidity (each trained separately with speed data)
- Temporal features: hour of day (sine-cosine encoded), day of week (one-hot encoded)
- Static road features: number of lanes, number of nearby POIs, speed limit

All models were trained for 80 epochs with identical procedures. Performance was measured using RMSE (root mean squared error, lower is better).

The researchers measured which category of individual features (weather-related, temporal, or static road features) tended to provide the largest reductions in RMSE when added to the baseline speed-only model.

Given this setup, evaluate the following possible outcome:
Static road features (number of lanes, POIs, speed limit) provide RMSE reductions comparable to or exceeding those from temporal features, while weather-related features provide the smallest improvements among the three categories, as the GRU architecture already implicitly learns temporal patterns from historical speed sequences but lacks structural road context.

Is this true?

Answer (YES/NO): NO